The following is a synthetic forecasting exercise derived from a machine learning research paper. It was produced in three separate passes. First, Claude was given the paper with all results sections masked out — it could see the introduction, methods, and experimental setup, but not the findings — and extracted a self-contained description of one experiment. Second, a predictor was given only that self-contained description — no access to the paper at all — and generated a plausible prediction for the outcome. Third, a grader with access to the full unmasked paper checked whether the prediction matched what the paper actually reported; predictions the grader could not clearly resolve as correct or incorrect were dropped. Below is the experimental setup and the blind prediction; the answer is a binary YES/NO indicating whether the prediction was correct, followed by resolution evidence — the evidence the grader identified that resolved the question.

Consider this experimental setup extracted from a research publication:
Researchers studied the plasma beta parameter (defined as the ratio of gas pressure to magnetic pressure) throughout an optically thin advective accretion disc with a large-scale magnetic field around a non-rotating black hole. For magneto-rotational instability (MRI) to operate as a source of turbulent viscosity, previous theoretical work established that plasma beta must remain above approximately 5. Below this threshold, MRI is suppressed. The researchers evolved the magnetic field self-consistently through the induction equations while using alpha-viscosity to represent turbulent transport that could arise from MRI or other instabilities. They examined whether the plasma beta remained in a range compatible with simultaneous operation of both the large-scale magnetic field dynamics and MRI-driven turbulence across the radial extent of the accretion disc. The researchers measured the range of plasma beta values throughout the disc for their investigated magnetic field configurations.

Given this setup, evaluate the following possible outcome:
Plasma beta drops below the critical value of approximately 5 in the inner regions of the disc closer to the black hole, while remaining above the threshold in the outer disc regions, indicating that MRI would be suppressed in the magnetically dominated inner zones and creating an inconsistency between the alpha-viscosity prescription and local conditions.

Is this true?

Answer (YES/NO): NO